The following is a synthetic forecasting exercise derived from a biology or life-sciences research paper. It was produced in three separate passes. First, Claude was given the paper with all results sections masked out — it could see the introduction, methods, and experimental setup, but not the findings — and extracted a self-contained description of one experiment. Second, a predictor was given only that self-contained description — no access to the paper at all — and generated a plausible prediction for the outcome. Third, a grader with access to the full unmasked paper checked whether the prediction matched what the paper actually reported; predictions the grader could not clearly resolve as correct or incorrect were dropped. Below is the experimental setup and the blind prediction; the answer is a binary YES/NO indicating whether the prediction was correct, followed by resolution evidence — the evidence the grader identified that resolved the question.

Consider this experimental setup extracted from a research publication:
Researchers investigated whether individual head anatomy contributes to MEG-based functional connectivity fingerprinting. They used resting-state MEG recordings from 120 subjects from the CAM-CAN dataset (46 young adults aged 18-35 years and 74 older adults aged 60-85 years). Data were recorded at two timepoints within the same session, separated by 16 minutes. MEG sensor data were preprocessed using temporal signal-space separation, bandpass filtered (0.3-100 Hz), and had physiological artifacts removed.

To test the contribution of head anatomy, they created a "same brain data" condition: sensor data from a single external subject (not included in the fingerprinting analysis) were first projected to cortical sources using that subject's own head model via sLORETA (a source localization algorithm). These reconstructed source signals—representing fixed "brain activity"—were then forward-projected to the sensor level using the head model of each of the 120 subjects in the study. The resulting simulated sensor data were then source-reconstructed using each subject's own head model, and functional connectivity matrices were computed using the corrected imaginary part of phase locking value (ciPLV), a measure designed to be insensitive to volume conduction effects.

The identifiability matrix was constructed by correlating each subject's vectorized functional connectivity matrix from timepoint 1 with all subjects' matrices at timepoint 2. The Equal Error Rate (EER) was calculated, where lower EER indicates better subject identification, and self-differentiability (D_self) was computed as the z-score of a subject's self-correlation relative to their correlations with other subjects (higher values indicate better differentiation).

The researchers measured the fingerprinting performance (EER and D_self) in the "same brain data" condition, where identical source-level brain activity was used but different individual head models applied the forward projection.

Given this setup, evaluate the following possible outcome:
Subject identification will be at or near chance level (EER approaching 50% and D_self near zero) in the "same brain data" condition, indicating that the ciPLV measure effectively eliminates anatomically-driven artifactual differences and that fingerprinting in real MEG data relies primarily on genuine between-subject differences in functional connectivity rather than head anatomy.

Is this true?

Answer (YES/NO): NO